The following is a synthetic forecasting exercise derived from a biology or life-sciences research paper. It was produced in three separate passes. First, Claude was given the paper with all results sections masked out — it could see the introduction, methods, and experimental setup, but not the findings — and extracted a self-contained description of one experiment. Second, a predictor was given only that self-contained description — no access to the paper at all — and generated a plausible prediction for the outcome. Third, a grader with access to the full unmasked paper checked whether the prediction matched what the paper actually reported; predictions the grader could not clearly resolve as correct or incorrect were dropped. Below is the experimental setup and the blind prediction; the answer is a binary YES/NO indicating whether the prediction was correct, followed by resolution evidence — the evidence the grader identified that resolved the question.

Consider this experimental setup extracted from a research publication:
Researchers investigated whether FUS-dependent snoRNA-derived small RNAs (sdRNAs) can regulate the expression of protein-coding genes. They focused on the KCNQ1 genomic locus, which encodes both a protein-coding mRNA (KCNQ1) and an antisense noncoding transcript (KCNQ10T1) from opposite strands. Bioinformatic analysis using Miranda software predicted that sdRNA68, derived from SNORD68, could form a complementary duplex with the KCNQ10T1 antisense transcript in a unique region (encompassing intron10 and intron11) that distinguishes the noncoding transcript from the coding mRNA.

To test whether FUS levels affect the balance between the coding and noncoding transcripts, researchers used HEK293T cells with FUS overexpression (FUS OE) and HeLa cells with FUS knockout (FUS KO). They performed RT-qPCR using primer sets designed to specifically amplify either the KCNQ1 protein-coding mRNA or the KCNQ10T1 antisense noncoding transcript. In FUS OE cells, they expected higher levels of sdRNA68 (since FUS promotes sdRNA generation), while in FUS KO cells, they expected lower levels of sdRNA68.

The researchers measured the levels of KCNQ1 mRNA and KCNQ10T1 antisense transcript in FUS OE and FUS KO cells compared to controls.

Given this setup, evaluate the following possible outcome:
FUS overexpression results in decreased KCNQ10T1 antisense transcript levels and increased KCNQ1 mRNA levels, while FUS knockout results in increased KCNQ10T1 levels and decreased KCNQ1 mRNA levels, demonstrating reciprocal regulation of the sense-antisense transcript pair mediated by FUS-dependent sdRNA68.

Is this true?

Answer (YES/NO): YES